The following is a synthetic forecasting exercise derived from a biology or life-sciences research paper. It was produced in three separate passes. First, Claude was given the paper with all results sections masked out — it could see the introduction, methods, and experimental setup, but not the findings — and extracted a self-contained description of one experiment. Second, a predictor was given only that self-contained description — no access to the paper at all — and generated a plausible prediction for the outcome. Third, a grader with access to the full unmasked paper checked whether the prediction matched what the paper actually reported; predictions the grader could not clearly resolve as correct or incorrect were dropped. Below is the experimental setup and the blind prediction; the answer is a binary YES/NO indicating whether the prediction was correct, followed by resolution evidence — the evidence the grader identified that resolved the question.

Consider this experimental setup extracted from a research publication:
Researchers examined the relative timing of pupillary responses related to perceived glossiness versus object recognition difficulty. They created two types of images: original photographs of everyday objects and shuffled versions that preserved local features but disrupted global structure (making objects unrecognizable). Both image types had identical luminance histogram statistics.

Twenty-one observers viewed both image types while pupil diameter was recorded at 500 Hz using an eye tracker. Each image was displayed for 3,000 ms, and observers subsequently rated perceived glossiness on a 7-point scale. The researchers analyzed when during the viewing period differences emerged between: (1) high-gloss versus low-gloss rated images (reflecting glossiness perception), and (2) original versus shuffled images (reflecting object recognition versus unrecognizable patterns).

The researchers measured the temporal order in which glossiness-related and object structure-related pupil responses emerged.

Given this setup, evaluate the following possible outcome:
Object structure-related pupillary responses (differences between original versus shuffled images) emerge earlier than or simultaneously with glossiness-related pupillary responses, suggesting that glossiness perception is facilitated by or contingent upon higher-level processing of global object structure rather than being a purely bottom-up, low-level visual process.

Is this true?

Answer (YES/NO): NO